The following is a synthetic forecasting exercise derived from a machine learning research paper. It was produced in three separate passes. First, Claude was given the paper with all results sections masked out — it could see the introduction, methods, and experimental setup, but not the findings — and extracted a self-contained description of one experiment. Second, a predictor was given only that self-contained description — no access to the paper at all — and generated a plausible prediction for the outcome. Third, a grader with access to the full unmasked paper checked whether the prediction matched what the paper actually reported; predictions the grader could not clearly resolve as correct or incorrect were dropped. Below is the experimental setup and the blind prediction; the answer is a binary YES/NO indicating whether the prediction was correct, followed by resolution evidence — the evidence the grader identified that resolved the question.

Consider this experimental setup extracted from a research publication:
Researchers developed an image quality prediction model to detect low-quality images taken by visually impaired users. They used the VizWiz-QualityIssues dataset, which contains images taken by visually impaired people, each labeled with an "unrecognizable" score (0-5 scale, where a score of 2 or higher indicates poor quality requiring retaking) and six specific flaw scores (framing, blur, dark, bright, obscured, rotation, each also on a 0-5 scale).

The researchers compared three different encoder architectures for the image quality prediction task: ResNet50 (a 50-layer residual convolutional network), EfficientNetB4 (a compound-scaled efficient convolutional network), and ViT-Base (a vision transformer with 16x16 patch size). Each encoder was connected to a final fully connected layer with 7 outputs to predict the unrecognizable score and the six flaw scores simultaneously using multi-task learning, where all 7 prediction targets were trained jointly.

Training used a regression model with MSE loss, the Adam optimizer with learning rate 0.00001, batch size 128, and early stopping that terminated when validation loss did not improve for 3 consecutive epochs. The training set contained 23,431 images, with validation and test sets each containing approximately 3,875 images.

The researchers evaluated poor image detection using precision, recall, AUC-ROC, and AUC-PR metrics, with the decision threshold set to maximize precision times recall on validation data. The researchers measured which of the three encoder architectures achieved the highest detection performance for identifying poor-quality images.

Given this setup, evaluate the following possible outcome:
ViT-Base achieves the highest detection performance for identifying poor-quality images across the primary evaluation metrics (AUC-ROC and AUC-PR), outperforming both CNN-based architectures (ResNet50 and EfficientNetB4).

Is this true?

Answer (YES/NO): NO